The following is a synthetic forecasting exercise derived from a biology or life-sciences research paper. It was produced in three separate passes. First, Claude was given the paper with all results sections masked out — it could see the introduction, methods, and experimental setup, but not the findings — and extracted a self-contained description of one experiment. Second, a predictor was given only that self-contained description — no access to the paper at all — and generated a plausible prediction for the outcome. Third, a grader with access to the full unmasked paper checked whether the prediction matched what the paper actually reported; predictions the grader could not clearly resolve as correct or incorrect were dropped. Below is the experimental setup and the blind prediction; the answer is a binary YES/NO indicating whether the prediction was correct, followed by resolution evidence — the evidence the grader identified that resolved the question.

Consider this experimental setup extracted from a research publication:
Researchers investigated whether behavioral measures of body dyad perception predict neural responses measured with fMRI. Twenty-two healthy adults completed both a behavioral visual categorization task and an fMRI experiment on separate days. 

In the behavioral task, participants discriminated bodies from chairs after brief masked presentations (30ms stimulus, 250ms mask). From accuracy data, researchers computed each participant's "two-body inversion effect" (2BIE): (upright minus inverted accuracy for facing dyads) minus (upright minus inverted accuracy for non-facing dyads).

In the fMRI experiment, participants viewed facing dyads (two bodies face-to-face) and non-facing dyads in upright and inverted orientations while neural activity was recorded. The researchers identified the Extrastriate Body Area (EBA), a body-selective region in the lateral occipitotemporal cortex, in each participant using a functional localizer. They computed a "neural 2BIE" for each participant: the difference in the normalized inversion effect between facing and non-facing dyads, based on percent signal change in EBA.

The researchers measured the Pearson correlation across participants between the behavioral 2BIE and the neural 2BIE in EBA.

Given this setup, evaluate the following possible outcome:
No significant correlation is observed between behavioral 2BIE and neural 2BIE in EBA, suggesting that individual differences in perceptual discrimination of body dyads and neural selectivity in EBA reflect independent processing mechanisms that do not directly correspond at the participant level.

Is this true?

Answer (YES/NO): NO